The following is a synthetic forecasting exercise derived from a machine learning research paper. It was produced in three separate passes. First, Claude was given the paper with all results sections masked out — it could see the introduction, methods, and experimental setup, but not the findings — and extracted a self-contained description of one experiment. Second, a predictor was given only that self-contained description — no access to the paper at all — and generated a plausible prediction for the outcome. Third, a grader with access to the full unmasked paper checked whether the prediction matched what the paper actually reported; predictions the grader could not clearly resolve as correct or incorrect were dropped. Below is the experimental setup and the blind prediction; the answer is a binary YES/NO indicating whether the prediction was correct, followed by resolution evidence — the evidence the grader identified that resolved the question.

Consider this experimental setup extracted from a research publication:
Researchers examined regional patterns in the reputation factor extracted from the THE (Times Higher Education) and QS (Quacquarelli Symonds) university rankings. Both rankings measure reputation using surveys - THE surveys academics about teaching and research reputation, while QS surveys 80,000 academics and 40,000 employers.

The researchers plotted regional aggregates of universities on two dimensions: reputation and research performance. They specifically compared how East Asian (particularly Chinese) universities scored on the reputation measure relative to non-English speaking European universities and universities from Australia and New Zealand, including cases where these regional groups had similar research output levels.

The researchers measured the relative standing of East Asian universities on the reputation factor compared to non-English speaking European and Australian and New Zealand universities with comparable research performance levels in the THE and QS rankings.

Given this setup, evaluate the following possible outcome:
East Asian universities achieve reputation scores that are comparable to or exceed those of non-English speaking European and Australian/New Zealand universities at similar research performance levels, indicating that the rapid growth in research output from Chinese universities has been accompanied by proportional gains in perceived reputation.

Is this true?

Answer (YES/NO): YES